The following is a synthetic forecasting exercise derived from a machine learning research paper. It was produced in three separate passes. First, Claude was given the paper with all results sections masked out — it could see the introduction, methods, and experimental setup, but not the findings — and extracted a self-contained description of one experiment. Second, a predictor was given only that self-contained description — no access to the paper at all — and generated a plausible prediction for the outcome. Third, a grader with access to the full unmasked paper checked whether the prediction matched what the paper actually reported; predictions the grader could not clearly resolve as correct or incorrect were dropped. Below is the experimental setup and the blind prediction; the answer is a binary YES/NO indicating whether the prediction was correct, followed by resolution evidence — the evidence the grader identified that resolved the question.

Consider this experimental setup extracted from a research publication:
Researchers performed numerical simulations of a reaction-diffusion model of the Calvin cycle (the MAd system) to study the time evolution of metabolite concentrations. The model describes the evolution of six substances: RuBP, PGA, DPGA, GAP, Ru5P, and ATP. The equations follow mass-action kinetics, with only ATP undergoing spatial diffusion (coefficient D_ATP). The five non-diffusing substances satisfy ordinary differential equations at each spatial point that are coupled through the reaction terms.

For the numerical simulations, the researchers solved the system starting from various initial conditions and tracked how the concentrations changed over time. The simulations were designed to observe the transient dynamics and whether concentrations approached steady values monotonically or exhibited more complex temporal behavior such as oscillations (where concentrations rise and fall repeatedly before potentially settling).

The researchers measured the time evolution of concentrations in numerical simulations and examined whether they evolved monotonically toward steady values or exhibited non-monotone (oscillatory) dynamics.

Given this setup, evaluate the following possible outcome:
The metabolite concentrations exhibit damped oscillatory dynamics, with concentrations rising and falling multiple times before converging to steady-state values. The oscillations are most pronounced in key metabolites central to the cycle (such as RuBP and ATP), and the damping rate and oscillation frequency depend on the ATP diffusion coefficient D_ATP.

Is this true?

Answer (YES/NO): NO